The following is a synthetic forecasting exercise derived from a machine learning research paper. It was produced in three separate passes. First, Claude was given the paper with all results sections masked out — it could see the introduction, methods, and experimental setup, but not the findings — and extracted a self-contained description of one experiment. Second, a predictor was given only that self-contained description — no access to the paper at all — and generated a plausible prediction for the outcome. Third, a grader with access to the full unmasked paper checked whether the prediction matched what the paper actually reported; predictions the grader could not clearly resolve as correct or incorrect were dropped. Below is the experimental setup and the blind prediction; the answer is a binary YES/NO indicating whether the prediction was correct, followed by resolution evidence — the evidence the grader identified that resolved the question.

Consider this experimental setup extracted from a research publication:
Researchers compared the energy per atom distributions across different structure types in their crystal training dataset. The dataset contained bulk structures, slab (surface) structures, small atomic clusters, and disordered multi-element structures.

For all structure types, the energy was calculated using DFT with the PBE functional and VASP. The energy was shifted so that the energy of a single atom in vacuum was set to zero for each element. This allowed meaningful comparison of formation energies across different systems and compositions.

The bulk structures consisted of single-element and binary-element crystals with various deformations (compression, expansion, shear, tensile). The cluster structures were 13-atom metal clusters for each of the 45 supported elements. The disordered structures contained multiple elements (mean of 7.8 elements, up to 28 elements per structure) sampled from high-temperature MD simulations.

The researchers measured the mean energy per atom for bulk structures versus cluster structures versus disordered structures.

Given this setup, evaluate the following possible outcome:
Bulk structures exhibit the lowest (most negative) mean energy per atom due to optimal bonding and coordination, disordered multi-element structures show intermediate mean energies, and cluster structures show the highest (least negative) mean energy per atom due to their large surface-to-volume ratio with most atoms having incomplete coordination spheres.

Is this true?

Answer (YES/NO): YES